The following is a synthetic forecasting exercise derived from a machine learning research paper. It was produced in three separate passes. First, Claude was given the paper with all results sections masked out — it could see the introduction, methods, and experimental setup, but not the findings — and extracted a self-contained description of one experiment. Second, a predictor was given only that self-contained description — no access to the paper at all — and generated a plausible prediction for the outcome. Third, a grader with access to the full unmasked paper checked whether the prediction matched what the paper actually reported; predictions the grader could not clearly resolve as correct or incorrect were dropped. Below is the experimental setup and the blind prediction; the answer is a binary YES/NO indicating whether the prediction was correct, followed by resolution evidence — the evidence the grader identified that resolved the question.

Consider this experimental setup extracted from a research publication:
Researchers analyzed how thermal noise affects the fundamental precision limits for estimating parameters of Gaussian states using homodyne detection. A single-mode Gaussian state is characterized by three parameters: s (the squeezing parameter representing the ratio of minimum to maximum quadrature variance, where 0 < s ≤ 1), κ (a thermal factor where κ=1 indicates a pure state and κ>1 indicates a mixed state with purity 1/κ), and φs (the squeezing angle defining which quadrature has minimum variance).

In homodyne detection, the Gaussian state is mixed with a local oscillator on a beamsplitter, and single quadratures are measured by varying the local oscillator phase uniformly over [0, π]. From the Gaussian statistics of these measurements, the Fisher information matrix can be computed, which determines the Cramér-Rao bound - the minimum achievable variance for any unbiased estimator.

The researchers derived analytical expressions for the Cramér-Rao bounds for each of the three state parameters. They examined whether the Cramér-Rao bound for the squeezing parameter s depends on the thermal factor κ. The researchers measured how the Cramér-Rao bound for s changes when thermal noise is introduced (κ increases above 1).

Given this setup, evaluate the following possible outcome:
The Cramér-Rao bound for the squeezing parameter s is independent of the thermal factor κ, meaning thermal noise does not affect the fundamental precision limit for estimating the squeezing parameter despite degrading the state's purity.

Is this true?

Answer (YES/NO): YES